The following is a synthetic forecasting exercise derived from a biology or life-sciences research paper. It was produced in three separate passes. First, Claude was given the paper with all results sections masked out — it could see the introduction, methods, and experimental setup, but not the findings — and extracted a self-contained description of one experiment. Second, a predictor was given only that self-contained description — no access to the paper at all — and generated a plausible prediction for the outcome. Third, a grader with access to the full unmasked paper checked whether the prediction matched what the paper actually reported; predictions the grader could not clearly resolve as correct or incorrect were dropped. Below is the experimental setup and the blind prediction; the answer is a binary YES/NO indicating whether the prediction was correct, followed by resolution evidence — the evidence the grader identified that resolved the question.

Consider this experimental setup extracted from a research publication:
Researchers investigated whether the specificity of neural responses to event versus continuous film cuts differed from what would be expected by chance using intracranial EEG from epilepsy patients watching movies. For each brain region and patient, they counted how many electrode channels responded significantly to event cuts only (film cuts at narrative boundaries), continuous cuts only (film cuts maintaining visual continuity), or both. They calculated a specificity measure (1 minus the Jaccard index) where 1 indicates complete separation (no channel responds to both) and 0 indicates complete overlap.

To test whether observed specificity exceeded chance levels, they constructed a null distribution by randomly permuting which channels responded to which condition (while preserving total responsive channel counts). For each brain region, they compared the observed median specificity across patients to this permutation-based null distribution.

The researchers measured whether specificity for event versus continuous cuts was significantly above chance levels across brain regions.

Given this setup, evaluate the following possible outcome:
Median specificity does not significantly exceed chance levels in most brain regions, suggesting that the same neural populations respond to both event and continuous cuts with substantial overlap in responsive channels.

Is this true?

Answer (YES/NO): NO